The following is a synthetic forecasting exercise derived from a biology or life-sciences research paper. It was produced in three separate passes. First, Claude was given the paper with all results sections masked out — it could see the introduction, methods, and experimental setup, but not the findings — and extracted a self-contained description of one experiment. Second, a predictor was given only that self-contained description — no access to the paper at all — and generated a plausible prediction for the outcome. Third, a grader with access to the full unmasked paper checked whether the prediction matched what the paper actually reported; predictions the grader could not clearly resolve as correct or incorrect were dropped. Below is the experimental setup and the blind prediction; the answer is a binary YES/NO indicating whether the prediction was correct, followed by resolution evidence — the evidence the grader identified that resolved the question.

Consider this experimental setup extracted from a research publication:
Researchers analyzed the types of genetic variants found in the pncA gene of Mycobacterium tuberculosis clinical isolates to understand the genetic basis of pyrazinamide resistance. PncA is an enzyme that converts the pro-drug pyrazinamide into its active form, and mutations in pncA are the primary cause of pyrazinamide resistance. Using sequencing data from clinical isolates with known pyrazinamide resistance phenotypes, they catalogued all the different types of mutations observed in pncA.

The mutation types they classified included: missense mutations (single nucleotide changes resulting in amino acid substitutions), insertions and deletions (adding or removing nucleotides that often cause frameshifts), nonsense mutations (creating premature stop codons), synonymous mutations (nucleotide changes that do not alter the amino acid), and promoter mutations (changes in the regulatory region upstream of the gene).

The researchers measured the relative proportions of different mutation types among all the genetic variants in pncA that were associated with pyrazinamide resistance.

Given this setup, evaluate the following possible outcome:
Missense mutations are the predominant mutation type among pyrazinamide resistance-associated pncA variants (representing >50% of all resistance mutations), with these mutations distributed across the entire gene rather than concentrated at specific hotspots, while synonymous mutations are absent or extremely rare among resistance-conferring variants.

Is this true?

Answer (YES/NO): YES